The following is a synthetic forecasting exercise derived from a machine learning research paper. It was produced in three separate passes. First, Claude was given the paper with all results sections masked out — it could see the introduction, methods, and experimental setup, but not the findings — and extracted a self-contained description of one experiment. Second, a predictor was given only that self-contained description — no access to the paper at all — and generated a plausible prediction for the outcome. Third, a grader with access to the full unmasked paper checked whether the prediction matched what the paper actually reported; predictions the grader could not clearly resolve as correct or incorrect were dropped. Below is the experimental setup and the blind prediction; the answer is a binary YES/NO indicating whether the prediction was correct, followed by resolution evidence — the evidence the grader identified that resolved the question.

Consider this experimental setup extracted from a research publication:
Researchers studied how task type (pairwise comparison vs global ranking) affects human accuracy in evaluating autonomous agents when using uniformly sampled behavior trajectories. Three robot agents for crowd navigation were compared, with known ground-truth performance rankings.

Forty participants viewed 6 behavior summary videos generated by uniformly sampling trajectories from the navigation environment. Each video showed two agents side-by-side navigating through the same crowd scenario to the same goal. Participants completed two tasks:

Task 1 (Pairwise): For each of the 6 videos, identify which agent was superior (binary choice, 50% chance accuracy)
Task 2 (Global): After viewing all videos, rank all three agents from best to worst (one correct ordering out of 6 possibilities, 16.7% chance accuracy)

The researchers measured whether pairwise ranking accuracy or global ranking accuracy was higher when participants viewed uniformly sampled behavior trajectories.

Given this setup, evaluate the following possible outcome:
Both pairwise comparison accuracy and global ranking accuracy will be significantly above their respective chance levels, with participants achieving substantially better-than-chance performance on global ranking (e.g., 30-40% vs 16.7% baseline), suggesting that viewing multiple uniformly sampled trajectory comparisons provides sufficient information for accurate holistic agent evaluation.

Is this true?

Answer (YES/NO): NO